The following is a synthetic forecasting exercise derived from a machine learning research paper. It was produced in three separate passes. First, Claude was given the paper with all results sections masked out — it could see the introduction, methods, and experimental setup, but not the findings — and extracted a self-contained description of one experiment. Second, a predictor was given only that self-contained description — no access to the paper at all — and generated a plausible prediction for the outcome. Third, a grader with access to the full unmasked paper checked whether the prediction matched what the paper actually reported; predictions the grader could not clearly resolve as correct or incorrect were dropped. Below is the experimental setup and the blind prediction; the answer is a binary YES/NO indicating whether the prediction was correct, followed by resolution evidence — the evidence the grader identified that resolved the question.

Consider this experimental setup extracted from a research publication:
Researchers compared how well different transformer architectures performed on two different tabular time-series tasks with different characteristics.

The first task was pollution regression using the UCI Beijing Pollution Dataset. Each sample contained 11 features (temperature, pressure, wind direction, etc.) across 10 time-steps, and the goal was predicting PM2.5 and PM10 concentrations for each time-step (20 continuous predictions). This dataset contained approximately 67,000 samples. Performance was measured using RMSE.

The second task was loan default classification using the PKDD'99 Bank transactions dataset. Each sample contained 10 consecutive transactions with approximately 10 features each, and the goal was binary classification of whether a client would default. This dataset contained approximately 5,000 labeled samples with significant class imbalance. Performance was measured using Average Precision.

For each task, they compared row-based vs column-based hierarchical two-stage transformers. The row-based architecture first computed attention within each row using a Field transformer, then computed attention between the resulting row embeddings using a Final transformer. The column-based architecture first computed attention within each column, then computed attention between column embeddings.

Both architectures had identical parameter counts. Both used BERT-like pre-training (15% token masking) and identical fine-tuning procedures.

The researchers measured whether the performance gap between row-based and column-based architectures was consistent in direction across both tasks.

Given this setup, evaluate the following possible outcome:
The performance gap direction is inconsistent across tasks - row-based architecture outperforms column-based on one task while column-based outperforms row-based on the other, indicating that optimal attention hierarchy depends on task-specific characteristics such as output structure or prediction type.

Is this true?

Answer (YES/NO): NO